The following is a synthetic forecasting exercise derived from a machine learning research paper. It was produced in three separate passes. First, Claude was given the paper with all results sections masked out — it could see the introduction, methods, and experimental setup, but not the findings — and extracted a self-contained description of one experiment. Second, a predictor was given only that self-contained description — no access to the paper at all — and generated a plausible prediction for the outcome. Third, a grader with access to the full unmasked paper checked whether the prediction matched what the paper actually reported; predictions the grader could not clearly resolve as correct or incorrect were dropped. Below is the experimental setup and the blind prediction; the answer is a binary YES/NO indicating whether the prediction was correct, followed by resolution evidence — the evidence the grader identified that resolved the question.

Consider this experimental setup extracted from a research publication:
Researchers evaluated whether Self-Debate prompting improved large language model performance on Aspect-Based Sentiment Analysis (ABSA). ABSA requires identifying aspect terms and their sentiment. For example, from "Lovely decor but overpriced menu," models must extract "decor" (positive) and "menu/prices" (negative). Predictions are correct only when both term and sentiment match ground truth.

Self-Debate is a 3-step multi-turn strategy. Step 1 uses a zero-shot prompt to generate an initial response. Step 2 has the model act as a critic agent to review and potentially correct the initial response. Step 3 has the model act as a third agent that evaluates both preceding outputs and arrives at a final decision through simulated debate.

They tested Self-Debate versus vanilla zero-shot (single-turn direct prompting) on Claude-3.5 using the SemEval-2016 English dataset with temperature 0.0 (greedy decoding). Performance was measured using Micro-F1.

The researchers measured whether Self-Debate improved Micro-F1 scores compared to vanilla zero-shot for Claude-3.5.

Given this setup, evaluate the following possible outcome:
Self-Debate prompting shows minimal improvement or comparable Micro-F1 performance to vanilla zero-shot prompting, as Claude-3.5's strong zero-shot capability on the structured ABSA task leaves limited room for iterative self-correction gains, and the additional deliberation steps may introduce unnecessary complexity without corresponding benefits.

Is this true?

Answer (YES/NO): NO